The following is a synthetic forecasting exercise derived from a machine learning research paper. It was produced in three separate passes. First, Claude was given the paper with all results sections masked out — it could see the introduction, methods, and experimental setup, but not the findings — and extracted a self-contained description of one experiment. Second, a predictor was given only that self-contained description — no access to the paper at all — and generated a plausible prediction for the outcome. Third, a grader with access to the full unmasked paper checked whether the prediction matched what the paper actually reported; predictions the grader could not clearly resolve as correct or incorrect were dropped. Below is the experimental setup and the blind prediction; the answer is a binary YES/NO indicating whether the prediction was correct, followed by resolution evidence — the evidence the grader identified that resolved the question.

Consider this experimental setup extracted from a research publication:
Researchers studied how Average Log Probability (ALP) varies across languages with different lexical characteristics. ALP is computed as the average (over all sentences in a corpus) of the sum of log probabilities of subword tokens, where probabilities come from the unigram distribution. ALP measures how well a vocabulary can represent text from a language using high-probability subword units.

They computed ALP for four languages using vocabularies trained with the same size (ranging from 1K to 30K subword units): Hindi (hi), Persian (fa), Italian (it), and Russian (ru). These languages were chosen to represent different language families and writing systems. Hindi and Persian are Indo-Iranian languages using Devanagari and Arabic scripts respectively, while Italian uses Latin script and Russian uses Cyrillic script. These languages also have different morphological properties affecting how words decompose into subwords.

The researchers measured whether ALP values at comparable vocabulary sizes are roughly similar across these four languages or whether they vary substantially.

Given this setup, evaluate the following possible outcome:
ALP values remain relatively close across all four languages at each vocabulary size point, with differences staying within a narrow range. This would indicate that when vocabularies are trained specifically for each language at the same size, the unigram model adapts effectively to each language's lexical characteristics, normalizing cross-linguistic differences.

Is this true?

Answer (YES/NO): NO